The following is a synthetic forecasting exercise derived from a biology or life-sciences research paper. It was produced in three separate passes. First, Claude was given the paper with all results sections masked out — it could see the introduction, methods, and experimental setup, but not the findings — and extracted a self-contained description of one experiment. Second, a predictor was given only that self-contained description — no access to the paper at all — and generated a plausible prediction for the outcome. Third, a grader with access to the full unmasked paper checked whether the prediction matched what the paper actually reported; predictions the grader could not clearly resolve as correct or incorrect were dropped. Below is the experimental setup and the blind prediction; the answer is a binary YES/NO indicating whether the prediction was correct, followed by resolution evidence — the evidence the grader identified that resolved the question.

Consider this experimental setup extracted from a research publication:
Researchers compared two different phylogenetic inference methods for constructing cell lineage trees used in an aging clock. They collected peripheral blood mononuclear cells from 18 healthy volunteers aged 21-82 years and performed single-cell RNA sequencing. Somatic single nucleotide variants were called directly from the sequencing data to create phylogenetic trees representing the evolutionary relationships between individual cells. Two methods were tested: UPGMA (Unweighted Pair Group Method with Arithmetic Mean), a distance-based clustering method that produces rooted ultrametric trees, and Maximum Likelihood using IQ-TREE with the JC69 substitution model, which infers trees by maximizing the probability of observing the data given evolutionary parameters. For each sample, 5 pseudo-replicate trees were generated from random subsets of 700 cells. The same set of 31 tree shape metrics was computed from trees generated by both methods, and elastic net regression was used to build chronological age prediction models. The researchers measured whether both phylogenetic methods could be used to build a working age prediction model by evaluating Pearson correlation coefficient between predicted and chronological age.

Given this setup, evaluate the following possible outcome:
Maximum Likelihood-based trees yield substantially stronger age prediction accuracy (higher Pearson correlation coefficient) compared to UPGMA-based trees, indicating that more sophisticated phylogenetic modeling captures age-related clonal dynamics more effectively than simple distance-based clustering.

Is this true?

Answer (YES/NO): NO